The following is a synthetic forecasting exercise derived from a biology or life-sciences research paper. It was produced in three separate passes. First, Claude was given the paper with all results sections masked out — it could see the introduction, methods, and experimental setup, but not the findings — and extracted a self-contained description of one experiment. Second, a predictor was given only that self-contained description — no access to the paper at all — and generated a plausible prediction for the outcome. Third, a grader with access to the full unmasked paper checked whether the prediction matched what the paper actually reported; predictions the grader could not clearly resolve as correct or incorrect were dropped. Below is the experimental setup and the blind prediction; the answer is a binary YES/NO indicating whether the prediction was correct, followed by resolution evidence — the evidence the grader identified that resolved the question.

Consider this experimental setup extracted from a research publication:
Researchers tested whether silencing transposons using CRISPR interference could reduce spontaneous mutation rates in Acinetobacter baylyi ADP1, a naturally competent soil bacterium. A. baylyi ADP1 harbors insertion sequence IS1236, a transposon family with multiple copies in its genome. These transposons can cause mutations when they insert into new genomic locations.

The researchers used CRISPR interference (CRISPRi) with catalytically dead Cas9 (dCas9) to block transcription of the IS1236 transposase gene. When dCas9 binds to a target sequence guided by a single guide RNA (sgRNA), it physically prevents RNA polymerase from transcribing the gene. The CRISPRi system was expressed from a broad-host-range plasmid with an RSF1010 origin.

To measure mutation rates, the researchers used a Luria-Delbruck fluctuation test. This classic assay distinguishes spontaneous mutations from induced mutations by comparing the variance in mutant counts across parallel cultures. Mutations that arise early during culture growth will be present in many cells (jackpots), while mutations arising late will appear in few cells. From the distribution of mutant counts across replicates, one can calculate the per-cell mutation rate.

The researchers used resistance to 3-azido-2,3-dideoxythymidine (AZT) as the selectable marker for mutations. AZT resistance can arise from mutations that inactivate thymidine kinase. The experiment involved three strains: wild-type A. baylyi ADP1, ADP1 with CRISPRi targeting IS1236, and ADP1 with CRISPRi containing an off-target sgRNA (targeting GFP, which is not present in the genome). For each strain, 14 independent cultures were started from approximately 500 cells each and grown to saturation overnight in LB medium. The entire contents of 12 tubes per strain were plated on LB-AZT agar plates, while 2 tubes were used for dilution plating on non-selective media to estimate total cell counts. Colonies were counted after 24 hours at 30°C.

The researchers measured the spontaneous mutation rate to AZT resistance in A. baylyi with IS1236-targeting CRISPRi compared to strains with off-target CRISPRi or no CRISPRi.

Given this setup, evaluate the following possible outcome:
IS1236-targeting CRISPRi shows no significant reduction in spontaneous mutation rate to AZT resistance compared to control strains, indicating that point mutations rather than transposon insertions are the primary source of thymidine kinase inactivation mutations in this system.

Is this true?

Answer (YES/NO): NO